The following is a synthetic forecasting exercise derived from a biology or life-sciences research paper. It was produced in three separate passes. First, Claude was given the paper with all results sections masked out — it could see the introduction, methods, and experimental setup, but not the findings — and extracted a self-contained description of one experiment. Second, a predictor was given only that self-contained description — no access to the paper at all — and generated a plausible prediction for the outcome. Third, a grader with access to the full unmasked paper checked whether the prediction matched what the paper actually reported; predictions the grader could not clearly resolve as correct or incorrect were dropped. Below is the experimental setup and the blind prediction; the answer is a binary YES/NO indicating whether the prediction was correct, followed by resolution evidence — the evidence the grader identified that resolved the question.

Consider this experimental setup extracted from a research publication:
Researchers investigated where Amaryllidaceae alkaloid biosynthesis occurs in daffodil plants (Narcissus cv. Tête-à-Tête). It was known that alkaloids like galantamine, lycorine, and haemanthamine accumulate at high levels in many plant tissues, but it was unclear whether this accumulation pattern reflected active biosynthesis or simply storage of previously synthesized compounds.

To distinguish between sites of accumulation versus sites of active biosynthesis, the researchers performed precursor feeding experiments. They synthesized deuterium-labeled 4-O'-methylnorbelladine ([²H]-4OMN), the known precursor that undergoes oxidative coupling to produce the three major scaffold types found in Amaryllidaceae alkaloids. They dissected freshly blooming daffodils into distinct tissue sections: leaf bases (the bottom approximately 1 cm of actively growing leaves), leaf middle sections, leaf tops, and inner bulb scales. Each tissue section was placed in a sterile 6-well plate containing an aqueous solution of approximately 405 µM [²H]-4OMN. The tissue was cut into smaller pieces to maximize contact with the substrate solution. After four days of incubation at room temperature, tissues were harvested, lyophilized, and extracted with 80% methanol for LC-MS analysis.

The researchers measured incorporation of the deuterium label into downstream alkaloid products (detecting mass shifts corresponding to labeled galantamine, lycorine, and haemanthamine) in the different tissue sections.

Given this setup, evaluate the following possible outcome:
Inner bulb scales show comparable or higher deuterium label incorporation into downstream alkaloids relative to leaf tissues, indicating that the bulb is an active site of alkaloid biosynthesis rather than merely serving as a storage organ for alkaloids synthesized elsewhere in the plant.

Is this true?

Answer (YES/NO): NO